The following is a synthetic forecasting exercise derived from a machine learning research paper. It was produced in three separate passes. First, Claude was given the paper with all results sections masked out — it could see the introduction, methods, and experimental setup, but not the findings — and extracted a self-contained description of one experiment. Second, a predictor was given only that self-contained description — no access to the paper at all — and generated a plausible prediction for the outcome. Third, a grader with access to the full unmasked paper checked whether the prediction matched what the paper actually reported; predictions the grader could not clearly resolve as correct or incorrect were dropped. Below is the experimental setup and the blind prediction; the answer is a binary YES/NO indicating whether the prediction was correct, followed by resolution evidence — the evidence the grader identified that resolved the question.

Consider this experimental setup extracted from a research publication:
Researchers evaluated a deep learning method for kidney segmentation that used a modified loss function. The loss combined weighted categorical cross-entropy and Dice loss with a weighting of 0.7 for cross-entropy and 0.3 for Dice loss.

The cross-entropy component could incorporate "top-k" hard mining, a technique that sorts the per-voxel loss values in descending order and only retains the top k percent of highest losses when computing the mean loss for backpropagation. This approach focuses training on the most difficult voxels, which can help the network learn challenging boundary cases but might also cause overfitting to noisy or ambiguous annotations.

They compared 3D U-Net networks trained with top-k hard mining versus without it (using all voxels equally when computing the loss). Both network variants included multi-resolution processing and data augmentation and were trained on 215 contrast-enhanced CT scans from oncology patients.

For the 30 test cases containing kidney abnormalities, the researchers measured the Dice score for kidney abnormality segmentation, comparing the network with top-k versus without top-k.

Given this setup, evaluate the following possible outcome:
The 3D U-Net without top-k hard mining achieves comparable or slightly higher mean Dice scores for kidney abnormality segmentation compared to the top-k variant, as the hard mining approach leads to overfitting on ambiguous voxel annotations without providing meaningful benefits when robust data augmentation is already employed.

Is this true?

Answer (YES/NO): NO